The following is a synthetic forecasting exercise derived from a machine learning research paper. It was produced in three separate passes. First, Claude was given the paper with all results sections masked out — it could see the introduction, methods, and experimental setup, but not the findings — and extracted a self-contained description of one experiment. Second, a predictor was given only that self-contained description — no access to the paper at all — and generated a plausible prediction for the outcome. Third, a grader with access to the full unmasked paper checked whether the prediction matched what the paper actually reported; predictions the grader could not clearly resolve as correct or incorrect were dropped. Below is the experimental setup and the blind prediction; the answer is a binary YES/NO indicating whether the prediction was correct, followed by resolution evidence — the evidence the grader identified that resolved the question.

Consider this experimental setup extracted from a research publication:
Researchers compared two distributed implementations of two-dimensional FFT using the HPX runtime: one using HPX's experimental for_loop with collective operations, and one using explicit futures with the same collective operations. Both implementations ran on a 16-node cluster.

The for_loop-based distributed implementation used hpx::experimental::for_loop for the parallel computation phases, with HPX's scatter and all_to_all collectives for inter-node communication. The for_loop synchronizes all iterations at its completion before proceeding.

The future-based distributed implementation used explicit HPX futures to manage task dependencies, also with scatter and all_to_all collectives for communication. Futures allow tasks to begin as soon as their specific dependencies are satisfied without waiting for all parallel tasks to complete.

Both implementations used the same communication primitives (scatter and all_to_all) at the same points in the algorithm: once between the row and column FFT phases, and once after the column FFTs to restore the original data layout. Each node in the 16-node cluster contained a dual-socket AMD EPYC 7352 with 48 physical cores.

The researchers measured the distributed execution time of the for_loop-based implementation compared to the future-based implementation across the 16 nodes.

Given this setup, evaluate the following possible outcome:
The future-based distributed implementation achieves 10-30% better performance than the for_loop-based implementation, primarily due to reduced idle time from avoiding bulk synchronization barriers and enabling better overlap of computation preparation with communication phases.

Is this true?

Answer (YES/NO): NO